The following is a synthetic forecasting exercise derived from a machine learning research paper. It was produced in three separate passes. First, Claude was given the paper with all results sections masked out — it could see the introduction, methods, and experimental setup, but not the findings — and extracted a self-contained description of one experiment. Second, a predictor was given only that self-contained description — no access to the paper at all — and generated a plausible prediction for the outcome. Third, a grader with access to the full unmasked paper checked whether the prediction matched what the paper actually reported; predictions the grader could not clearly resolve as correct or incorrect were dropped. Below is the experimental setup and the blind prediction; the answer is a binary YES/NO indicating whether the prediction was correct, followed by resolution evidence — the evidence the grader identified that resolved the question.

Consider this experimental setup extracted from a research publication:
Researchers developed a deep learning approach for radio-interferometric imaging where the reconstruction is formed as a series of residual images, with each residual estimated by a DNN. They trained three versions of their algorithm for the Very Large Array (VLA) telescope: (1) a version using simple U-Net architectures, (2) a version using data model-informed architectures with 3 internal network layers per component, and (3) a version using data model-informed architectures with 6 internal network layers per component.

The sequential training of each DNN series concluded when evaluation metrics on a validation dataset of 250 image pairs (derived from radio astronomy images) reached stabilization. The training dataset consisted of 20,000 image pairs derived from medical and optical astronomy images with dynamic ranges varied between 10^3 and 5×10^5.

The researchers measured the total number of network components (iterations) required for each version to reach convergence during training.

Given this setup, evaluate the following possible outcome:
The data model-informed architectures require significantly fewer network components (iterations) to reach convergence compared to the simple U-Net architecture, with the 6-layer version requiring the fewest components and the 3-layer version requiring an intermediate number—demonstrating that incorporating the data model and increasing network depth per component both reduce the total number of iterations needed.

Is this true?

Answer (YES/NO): NO